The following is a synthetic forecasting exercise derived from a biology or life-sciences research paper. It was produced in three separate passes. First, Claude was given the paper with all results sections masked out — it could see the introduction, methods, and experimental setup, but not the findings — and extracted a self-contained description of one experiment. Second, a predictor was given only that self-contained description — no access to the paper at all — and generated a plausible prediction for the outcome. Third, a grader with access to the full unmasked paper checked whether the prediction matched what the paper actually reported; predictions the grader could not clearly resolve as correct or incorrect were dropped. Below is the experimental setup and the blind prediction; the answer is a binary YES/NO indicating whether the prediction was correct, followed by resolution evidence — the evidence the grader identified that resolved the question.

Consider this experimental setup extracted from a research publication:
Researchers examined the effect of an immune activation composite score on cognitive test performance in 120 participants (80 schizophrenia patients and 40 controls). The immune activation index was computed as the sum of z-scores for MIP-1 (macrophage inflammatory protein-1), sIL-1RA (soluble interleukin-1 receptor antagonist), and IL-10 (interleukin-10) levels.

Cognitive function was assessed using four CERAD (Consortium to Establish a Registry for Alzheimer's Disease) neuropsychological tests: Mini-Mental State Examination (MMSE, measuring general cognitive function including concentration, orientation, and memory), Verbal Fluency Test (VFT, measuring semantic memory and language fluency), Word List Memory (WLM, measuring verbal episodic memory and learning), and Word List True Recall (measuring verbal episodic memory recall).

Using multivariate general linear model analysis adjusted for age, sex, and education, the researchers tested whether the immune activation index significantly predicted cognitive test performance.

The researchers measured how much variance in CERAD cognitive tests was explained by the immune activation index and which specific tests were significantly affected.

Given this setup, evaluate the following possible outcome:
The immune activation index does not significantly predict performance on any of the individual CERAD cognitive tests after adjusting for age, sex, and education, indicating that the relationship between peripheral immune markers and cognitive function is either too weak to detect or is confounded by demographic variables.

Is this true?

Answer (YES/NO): NO